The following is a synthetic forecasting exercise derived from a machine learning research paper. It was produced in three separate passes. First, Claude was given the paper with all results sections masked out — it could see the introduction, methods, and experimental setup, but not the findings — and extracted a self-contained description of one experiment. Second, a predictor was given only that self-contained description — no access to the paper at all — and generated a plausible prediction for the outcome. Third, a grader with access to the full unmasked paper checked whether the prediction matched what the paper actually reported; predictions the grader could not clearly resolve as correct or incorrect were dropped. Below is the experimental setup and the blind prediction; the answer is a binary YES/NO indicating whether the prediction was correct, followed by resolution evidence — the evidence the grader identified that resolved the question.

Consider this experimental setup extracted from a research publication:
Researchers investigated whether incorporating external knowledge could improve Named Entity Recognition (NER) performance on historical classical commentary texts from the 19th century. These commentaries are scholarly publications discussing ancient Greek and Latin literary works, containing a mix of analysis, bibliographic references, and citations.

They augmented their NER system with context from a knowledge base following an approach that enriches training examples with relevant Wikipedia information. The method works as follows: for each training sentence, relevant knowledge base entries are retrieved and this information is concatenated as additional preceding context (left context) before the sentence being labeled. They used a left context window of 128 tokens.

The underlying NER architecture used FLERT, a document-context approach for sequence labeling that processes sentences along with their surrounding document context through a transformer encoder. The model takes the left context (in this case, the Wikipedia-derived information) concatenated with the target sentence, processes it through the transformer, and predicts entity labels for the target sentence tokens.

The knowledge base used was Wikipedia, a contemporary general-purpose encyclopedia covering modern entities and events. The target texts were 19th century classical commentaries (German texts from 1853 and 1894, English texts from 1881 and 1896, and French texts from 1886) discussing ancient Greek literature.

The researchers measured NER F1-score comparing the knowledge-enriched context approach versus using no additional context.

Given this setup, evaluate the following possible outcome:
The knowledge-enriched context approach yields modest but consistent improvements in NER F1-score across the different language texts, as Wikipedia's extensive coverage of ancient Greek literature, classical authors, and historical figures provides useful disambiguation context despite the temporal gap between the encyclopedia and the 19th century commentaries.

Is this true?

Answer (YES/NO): NO